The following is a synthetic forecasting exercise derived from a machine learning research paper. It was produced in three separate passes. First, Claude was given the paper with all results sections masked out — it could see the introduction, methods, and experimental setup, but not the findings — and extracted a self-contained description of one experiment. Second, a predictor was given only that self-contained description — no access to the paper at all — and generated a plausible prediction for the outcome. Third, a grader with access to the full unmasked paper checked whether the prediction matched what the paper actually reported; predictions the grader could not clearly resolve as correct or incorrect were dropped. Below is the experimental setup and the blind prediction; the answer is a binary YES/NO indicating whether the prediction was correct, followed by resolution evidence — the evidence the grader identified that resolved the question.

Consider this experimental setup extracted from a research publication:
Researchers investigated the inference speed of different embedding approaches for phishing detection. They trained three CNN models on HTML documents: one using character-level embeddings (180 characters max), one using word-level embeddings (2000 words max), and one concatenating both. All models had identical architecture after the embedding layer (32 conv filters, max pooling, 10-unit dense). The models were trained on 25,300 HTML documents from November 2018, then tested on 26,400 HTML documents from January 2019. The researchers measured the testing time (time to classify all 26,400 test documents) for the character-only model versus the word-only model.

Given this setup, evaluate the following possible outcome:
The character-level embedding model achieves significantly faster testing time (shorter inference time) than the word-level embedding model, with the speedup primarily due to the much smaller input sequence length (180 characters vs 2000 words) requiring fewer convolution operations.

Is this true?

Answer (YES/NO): YES